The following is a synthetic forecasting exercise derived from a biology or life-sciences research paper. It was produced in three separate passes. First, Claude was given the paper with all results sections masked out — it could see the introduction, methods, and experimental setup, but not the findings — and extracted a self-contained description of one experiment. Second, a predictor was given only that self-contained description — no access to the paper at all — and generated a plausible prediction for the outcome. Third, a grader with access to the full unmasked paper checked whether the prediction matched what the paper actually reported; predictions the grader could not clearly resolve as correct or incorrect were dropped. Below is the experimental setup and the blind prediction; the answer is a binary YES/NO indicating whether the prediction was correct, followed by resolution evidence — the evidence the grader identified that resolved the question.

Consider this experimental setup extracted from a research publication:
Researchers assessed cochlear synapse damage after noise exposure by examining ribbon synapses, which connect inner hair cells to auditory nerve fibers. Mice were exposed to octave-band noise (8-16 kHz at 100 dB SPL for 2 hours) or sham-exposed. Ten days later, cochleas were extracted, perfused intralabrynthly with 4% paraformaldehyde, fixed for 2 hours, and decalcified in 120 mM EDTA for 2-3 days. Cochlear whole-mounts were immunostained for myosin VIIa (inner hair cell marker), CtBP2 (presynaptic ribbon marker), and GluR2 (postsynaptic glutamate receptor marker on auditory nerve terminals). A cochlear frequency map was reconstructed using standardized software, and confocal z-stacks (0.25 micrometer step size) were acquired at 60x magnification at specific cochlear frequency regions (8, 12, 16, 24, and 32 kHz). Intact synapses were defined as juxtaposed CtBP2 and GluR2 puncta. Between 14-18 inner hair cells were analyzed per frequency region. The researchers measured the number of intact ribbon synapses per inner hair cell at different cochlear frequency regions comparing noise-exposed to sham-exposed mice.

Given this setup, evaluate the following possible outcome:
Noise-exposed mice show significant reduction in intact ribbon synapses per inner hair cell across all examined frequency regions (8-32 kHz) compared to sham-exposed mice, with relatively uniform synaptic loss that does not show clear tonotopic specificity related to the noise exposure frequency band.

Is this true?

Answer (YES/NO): NO